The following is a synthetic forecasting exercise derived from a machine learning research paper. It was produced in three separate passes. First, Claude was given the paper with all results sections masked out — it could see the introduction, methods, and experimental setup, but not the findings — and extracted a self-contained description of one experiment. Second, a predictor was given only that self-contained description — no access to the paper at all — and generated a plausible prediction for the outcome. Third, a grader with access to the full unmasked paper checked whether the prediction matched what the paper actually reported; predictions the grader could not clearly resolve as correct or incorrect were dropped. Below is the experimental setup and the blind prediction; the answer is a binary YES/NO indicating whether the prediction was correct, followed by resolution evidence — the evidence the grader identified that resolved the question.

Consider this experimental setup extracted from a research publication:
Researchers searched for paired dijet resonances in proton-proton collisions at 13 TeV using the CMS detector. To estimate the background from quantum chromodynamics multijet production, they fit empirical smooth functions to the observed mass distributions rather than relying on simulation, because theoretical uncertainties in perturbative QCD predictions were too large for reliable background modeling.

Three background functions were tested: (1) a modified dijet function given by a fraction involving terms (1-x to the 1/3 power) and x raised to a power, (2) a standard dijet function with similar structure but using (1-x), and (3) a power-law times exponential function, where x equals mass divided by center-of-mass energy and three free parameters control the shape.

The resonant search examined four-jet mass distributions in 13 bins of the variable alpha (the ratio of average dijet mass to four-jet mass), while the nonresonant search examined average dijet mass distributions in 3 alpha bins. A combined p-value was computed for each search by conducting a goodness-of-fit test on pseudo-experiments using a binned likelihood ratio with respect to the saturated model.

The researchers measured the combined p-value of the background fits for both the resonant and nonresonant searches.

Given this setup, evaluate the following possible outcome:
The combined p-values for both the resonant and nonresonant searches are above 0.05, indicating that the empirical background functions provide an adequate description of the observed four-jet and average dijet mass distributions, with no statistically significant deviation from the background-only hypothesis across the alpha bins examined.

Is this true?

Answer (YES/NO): NO